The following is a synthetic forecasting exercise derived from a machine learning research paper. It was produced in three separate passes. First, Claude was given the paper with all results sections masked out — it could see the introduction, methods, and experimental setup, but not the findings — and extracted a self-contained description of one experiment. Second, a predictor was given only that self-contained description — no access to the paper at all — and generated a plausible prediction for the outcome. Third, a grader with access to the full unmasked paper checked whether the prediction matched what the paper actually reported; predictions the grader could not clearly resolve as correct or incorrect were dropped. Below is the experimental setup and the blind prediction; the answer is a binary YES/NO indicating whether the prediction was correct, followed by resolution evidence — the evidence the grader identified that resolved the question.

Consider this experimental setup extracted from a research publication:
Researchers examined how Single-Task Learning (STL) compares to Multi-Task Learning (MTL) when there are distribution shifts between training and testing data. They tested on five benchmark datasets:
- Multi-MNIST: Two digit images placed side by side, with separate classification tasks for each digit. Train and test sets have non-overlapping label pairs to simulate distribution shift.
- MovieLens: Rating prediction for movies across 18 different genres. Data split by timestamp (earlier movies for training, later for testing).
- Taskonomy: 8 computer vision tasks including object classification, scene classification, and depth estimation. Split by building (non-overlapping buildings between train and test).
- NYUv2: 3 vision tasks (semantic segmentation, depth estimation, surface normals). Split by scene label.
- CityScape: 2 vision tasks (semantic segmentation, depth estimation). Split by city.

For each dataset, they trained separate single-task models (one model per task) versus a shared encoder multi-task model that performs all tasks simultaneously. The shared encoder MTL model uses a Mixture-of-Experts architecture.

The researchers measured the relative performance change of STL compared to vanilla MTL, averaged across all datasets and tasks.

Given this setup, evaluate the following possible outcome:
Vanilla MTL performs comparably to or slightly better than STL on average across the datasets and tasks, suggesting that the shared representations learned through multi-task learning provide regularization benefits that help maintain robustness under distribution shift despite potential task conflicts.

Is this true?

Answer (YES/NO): YES